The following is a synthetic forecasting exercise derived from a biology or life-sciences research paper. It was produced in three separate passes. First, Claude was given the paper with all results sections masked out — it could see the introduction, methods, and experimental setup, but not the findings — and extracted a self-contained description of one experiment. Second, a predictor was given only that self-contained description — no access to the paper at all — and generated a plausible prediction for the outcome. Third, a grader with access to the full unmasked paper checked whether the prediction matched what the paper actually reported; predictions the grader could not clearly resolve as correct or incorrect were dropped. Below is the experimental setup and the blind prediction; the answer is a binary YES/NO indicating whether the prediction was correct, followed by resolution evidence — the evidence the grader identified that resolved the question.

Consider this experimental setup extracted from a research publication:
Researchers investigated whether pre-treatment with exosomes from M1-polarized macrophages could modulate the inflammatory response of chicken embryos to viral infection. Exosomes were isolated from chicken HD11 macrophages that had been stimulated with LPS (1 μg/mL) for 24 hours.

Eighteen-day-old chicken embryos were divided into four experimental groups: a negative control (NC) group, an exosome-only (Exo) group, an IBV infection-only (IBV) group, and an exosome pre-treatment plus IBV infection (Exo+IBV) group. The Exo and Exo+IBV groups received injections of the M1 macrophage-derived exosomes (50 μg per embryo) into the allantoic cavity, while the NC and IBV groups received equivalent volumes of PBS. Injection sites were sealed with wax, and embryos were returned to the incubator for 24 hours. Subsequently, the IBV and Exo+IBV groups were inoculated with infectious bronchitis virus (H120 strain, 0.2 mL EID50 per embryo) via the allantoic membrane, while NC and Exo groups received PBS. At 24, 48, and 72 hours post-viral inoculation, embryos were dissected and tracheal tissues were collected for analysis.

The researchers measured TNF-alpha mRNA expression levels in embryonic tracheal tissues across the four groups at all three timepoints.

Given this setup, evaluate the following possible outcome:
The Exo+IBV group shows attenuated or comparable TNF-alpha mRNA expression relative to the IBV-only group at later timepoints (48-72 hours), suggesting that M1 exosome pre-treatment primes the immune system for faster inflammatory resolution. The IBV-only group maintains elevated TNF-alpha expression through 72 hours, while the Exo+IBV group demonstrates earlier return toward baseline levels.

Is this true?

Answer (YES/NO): NO